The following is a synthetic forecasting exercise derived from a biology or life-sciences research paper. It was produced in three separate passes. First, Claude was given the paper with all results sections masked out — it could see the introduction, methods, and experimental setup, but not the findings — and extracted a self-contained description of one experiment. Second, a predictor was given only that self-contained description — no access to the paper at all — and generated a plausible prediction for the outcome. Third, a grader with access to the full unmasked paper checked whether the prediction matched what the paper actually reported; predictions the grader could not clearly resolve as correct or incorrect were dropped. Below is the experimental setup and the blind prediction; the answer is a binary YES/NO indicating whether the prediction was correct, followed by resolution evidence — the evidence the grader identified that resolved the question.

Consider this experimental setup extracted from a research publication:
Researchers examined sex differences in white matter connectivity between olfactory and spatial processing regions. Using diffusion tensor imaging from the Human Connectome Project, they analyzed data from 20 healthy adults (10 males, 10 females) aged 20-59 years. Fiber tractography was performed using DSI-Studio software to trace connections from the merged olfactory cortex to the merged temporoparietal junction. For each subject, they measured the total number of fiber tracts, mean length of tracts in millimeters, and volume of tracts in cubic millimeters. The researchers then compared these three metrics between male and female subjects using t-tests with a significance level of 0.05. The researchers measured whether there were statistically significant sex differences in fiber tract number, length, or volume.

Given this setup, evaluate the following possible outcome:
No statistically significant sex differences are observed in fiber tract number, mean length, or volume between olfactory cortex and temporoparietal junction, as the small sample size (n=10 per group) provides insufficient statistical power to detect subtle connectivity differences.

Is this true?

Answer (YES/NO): YES